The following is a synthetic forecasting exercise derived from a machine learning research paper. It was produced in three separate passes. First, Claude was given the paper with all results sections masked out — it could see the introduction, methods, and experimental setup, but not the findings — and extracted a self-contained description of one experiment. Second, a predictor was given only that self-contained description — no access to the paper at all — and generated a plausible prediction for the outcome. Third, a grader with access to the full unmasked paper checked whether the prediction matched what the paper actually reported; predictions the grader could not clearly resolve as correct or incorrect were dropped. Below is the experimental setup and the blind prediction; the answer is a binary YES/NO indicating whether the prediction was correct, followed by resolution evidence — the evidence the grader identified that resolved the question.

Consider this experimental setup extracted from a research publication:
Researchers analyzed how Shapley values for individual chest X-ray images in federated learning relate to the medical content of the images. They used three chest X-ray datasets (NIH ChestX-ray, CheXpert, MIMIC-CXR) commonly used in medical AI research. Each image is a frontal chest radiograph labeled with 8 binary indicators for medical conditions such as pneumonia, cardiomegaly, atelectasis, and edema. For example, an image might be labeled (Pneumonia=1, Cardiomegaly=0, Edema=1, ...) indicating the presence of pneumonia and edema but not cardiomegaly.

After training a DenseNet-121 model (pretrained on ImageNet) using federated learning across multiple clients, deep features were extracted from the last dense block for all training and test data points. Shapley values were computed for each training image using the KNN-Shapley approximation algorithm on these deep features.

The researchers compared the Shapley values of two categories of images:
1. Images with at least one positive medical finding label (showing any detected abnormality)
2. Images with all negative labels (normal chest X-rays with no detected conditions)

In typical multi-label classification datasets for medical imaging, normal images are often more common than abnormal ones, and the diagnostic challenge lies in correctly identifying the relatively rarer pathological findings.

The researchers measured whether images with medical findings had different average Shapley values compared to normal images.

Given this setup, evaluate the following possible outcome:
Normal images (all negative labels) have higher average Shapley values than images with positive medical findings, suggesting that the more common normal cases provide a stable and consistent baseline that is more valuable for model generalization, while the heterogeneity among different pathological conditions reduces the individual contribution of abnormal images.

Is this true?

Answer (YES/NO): NO